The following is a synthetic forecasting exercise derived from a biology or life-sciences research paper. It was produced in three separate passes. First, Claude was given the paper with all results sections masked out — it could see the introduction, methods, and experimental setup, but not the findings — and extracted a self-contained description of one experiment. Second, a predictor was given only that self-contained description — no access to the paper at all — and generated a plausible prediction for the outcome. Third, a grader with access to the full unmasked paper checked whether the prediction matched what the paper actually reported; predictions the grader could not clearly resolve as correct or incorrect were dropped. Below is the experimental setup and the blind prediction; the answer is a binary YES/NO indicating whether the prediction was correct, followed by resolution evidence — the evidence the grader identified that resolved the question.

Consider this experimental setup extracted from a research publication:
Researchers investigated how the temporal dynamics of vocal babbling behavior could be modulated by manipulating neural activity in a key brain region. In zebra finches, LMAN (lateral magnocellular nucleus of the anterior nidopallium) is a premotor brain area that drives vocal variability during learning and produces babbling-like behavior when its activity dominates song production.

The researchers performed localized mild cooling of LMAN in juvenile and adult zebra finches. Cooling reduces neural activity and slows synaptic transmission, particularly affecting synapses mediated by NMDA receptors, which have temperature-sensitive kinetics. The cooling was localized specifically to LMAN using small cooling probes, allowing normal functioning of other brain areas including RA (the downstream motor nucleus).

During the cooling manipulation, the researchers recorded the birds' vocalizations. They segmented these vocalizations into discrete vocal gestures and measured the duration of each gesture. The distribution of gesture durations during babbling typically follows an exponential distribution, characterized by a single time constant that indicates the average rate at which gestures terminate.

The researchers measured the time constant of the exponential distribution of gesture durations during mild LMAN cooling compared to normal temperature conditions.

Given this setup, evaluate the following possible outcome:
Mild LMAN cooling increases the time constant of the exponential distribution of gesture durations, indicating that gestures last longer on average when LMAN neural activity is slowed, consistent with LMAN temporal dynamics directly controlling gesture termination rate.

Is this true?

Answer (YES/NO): YES